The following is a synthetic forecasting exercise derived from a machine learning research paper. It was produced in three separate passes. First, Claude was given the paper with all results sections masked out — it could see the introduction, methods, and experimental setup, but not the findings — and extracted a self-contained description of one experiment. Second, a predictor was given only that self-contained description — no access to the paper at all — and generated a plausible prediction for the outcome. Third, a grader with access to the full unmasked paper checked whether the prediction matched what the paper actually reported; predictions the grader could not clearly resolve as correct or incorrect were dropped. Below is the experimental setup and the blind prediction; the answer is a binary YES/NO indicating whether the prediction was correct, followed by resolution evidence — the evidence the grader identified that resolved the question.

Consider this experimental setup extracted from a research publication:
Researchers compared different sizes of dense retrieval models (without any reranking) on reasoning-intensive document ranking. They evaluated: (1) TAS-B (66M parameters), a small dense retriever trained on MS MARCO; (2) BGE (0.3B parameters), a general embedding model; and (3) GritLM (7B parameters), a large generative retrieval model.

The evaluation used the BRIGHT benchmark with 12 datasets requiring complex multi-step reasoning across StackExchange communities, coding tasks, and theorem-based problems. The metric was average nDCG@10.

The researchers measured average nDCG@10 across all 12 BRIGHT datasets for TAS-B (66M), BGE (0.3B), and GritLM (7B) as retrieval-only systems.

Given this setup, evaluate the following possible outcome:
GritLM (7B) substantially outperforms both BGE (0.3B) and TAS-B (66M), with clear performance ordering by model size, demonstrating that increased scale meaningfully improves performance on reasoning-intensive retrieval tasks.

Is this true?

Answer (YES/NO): YES